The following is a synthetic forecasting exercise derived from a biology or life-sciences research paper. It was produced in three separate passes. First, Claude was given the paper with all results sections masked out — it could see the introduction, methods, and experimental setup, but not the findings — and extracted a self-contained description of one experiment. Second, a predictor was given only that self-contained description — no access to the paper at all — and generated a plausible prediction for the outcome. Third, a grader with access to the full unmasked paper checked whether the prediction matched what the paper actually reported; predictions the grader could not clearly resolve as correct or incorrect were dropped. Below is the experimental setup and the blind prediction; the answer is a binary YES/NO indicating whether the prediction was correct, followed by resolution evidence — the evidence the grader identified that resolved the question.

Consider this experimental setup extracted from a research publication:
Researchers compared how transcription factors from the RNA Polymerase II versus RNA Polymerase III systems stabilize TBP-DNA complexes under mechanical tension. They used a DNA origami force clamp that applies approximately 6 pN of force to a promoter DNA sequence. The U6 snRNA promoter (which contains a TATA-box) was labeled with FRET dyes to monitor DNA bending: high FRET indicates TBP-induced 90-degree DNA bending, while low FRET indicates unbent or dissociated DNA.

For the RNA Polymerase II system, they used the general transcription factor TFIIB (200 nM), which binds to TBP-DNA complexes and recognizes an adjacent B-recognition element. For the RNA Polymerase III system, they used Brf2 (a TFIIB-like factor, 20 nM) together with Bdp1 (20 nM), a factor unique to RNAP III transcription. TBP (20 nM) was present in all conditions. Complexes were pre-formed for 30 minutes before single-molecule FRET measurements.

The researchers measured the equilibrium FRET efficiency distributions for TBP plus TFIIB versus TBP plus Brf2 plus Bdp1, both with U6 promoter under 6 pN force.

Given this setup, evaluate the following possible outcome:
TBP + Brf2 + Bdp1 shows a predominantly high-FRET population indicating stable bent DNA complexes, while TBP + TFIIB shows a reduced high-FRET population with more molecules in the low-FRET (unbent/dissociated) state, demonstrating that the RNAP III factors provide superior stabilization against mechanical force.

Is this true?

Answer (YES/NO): YES